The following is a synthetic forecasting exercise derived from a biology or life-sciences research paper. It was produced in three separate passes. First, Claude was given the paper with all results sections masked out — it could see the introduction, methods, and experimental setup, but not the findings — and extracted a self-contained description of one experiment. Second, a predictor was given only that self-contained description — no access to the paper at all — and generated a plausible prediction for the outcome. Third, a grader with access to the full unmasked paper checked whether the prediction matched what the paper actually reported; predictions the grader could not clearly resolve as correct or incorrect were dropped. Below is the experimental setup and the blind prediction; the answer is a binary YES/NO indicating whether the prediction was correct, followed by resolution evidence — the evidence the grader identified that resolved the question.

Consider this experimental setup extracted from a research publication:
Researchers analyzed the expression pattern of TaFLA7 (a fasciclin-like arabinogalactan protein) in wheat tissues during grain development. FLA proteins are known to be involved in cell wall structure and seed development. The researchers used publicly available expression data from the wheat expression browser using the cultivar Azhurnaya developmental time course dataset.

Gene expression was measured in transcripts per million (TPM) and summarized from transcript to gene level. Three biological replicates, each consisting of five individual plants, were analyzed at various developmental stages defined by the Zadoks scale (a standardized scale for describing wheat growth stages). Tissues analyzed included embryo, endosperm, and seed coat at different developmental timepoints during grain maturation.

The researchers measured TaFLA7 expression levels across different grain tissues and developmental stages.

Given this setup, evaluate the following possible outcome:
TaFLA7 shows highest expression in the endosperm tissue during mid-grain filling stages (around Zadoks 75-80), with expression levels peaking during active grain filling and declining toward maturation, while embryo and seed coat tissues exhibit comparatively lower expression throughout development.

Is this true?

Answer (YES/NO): NO